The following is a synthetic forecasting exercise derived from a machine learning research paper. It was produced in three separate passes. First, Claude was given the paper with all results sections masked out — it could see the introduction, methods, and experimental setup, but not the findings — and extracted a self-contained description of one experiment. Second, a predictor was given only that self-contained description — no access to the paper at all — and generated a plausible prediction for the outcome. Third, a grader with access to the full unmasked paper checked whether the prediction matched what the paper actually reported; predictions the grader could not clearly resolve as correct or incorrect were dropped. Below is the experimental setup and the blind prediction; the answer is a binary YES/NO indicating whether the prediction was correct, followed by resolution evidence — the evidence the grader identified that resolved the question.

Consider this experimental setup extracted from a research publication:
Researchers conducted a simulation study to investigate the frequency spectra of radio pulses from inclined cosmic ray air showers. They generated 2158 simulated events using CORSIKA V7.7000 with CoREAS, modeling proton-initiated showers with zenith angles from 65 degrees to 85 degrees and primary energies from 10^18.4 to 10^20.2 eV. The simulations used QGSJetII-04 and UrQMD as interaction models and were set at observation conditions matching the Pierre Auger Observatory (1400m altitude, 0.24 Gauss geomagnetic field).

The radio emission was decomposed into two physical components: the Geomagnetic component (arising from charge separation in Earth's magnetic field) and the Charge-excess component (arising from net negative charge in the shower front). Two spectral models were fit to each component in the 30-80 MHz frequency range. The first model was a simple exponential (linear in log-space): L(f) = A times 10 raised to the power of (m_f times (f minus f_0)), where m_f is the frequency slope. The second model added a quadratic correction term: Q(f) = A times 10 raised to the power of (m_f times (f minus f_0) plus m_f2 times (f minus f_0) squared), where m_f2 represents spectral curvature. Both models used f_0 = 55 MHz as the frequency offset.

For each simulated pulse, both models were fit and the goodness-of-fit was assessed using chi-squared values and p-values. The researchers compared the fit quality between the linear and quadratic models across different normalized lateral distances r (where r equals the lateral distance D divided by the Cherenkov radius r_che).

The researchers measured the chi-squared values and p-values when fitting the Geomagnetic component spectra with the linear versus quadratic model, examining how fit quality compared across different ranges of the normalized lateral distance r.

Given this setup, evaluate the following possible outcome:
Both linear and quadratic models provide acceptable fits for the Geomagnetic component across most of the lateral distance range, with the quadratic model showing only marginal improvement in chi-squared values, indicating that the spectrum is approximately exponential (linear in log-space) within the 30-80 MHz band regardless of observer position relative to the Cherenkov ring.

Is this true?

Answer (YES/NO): NO